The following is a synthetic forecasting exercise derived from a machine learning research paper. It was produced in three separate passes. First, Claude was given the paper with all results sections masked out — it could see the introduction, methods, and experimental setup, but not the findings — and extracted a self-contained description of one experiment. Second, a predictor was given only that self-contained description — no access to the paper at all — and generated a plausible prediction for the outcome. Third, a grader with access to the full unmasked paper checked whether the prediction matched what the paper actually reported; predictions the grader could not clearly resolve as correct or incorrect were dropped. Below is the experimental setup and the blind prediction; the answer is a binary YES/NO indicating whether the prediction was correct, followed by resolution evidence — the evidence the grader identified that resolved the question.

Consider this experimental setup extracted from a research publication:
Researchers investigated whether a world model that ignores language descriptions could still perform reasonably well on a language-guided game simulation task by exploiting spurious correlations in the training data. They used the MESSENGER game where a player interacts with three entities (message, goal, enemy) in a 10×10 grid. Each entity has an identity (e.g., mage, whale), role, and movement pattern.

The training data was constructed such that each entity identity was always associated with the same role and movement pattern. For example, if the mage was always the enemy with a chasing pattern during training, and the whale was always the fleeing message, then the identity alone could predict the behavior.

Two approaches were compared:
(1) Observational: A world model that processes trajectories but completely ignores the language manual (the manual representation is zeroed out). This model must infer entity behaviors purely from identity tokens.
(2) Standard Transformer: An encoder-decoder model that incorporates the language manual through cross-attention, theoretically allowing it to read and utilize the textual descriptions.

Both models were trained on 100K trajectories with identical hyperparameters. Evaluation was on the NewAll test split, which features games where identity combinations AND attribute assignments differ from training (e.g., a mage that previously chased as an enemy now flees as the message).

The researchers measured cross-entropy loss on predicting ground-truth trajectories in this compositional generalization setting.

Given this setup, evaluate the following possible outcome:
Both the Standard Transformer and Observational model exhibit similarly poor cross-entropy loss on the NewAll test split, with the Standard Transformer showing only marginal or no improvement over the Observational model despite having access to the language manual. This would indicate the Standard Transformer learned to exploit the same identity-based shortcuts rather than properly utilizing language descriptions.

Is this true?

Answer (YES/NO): YES